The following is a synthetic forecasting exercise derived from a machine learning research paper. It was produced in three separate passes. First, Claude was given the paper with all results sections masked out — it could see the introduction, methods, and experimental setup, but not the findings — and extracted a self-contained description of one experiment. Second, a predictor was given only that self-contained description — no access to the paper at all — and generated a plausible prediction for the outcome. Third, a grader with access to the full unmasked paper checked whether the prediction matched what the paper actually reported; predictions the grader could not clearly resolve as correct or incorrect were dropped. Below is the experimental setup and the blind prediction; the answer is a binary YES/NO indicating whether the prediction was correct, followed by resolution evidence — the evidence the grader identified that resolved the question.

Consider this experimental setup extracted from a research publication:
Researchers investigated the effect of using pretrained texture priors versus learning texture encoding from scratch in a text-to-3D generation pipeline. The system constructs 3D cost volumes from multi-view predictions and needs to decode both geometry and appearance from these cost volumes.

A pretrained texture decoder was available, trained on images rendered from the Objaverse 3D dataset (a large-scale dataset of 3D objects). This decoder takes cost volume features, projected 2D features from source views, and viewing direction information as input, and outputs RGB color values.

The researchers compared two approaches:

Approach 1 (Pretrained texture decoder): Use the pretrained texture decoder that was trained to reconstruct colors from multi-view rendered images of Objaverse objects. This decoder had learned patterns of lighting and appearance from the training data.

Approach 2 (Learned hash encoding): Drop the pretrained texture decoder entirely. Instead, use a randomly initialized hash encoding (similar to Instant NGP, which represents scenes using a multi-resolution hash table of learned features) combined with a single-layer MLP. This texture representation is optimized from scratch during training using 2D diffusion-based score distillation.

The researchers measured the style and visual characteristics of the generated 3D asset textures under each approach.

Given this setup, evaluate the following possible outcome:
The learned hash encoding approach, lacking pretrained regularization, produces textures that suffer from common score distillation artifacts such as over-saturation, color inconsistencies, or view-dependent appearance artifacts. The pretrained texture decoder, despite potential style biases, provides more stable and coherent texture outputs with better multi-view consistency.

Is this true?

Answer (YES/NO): NO